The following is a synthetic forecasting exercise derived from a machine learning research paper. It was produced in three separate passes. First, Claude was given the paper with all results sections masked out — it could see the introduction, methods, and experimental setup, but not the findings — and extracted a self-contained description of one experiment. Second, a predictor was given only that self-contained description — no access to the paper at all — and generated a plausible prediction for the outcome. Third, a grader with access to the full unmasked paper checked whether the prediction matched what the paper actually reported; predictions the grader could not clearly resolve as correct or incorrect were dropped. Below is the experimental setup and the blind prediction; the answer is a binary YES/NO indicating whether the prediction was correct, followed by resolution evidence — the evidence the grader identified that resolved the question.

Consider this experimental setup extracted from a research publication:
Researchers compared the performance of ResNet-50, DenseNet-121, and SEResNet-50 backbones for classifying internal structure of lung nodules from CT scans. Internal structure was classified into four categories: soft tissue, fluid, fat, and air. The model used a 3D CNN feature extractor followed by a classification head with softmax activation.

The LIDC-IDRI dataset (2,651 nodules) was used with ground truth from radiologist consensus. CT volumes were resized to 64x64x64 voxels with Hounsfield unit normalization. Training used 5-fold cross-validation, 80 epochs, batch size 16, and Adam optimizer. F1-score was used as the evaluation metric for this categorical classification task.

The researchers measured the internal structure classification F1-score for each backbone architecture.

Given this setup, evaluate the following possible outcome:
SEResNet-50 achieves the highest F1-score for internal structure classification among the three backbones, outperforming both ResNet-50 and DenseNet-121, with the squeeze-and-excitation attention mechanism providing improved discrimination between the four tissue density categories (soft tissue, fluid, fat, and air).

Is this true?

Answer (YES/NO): NO